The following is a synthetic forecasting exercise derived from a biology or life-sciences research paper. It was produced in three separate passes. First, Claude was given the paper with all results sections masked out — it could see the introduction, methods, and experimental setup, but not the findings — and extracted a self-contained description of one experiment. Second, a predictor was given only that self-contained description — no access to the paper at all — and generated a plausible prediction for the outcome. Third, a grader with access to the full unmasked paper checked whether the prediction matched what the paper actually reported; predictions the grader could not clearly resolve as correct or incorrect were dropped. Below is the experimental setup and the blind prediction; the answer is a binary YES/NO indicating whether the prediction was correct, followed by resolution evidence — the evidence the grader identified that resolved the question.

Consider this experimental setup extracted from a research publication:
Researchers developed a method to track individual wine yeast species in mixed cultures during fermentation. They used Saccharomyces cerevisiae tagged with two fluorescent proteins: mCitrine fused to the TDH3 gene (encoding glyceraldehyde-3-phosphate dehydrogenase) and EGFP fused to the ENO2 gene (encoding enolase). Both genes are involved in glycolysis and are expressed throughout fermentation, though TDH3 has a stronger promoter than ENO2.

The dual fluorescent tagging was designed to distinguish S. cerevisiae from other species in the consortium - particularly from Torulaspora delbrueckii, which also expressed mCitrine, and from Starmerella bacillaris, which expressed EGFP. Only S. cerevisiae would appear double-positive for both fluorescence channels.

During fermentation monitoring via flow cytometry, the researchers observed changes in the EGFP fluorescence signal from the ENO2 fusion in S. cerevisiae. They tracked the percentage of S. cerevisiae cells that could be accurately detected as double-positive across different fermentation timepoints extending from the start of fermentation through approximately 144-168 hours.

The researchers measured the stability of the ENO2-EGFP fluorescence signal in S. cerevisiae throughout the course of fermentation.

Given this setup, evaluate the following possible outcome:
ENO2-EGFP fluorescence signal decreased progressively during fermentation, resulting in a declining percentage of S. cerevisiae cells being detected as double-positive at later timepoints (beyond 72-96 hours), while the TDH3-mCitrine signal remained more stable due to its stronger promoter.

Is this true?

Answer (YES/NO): NO